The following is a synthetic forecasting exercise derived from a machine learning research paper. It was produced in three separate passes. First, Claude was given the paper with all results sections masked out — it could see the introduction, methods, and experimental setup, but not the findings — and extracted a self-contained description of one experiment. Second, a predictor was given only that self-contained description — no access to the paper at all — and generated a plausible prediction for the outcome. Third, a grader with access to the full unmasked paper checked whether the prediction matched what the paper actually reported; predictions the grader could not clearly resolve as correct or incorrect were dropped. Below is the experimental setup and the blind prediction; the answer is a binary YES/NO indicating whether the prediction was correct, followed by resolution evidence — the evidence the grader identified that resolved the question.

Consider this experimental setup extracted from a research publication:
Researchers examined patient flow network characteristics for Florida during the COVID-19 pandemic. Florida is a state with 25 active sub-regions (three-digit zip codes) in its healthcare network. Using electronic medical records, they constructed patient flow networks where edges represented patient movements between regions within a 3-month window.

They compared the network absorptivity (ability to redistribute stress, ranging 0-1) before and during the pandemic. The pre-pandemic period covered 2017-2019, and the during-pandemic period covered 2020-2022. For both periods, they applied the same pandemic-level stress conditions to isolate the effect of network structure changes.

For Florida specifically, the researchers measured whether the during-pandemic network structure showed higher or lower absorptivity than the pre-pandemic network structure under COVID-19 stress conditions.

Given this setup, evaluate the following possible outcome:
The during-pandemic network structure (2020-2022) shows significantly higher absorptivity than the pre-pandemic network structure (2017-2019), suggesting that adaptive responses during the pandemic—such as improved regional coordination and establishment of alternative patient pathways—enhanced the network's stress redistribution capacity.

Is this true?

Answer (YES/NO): YES